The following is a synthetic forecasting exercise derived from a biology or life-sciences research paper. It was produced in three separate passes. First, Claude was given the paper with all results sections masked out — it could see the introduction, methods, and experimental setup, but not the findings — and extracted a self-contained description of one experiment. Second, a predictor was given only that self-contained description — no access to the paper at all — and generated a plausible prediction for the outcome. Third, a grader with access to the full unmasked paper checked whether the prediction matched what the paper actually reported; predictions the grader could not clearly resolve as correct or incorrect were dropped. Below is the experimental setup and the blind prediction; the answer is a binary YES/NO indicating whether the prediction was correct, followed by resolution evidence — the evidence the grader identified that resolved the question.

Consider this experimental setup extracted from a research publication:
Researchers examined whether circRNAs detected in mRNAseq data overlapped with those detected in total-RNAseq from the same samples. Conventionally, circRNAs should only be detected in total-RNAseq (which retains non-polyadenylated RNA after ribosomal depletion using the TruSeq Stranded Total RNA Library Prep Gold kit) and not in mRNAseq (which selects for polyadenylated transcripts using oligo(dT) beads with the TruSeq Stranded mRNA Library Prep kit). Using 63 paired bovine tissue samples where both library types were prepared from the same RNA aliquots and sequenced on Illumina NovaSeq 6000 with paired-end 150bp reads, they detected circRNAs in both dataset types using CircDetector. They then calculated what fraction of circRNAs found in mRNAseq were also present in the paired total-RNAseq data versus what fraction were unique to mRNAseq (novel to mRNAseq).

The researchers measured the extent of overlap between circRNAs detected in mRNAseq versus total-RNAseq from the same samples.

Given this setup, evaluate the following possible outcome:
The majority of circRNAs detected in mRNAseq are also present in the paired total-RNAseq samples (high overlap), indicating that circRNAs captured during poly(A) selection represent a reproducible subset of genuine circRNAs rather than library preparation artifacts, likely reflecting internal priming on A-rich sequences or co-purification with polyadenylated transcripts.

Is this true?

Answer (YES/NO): NO